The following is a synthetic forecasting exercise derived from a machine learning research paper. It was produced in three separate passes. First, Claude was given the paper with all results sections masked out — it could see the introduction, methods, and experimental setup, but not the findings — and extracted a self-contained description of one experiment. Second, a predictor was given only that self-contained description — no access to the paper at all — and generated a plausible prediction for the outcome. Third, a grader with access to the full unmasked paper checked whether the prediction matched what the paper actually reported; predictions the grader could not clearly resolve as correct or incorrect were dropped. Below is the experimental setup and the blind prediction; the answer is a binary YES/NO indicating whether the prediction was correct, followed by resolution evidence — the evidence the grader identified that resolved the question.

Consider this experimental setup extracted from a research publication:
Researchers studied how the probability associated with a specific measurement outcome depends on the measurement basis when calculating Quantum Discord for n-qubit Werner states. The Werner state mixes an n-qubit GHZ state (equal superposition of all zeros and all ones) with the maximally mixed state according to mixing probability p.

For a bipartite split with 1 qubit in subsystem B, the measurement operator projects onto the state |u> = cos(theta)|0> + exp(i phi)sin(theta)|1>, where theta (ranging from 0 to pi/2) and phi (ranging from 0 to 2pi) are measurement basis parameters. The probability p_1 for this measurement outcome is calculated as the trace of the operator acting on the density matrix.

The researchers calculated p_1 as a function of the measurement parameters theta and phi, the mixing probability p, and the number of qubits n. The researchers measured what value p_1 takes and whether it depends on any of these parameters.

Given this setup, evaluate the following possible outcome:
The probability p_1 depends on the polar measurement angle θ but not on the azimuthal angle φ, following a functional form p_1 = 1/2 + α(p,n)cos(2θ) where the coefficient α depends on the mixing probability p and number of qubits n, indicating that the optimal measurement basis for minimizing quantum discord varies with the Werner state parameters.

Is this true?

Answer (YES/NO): NO